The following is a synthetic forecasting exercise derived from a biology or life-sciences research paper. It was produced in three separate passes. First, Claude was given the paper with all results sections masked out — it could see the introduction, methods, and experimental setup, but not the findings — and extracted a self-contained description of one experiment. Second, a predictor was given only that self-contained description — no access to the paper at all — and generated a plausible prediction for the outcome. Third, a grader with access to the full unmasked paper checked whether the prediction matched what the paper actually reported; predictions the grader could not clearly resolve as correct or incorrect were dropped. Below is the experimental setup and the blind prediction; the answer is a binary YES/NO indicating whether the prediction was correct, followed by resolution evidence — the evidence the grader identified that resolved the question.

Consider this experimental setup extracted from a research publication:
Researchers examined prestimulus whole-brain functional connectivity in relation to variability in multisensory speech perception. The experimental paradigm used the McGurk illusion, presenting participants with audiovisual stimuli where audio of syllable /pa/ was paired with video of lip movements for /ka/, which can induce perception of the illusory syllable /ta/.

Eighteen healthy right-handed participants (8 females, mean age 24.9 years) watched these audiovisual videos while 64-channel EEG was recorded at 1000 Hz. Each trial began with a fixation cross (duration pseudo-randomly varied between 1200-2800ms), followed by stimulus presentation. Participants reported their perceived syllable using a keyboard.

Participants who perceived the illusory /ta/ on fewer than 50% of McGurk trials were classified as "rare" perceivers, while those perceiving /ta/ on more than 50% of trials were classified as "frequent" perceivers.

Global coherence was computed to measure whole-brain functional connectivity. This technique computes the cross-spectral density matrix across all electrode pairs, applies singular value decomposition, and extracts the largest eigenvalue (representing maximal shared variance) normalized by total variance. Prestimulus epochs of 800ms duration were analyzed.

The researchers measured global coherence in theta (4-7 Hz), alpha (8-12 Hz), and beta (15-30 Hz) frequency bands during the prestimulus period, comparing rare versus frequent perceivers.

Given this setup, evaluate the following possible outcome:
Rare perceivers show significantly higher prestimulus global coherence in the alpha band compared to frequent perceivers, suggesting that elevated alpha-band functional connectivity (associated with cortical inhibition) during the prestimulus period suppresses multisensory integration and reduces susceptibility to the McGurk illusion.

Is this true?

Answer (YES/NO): YES